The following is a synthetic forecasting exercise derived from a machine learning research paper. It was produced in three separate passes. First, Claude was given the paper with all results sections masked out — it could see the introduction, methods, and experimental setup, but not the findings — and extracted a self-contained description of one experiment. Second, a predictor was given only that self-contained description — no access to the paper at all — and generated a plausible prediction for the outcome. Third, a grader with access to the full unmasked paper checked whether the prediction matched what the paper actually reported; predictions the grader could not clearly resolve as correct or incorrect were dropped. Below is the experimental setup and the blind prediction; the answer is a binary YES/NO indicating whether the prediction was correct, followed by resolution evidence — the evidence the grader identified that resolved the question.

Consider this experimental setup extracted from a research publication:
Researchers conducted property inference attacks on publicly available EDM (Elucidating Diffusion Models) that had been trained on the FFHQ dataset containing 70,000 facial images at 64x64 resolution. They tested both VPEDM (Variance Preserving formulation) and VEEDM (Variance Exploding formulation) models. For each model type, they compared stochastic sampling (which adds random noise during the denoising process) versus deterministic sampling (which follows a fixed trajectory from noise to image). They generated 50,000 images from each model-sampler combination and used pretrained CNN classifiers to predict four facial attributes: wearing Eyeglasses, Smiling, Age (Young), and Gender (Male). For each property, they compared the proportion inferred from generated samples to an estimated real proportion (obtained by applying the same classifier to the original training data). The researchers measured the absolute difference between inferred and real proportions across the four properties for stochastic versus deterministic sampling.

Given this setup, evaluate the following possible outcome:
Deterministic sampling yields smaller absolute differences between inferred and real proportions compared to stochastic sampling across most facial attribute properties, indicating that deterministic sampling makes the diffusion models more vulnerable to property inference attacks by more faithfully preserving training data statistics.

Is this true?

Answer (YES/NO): YES